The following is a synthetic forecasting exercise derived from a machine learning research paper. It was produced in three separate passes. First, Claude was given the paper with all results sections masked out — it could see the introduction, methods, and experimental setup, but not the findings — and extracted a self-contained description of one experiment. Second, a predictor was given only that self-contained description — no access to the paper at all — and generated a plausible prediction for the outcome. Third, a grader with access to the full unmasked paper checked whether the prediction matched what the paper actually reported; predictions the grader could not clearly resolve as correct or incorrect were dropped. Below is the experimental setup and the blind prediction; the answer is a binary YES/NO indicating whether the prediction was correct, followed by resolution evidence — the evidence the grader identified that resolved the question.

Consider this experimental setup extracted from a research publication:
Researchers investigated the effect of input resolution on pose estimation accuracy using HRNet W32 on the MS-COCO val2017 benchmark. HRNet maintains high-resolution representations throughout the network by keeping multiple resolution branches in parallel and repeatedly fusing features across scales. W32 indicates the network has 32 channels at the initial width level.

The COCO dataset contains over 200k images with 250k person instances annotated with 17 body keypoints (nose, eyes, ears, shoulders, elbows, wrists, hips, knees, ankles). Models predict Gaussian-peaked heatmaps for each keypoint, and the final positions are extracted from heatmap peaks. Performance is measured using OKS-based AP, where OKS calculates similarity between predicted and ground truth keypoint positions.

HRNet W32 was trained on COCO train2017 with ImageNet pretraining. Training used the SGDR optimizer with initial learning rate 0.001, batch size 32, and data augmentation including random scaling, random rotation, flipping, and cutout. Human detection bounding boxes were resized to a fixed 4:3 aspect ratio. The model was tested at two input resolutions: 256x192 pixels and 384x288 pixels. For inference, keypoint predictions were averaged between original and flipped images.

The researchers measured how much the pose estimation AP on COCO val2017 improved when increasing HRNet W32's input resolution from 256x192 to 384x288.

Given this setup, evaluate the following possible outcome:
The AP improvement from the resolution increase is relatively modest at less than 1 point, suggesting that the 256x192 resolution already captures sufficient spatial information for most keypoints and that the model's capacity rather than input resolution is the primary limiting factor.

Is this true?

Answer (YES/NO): NO